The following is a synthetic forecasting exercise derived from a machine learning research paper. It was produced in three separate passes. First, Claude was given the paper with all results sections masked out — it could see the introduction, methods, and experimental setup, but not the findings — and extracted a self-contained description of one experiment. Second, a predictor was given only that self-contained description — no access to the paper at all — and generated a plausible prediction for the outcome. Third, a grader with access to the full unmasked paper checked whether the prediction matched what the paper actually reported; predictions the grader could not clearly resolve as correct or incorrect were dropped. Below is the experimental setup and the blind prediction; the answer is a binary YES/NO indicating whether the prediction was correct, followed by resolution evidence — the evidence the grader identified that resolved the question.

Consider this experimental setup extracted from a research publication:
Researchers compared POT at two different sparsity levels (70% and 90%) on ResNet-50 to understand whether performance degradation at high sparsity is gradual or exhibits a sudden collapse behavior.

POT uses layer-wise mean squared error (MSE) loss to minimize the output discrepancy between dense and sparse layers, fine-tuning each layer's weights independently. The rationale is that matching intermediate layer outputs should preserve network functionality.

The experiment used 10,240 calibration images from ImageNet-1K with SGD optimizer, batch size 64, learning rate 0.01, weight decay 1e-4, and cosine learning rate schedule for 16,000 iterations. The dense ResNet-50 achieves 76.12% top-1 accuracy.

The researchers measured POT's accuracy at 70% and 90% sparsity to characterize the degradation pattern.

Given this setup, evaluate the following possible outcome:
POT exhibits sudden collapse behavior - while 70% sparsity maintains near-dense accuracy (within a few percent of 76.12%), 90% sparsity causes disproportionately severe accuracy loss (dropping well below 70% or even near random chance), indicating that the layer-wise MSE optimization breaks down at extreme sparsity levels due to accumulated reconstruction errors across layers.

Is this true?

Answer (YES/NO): YES